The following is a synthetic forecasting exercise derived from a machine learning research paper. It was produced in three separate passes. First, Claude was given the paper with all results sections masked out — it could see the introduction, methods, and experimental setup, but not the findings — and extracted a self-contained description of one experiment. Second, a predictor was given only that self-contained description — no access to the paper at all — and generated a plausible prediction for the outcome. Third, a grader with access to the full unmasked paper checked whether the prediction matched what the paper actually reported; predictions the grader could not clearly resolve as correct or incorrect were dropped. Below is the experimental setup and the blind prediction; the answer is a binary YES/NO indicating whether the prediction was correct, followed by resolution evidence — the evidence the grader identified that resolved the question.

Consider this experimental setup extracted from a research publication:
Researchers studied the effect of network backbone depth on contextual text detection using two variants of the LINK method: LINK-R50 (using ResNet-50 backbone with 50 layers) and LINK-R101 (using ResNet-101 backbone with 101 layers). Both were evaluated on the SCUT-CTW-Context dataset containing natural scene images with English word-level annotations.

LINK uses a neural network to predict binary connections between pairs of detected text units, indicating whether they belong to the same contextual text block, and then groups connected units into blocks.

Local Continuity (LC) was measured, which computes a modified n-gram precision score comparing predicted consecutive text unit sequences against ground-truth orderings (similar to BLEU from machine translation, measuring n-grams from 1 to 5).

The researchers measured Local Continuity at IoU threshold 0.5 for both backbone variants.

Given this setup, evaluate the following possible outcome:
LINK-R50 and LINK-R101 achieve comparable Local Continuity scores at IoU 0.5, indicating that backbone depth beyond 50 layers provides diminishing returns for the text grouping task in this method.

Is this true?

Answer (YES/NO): YES